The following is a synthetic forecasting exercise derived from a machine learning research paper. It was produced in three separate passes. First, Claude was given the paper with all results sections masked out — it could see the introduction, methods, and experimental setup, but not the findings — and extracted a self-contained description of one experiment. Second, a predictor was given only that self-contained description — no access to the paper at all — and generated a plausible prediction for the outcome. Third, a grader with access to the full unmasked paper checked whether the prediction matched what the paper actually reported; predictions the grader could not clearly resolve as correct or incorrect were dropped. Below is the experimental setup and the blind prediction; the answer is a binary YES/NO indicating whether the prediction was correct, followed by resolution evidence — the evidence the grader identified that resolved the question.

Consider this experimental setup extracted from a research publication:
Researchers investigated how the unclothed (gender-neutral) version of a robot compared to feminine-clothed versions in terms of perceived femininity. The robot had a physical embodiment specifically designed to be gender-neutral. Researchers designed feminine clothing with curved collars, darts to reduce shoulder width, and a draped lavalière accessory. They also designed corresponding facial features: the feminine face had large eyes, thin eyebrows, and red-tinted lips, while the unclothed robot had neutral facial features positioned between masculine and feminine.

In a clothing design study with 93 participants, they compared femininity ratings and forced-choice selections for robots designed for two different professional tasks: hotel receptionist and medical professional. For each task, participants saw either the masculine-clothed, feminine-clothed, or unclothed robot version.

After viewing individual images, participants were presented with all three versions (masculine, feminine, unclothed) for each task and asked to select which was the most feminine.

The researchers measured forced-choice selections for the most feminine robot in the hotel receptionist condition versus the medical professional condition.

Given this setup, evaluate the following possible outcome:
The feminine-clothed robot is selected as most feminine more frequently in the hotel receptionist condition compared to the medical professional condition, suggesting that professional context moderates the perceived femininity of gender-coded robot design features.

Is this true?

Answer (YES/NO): NO